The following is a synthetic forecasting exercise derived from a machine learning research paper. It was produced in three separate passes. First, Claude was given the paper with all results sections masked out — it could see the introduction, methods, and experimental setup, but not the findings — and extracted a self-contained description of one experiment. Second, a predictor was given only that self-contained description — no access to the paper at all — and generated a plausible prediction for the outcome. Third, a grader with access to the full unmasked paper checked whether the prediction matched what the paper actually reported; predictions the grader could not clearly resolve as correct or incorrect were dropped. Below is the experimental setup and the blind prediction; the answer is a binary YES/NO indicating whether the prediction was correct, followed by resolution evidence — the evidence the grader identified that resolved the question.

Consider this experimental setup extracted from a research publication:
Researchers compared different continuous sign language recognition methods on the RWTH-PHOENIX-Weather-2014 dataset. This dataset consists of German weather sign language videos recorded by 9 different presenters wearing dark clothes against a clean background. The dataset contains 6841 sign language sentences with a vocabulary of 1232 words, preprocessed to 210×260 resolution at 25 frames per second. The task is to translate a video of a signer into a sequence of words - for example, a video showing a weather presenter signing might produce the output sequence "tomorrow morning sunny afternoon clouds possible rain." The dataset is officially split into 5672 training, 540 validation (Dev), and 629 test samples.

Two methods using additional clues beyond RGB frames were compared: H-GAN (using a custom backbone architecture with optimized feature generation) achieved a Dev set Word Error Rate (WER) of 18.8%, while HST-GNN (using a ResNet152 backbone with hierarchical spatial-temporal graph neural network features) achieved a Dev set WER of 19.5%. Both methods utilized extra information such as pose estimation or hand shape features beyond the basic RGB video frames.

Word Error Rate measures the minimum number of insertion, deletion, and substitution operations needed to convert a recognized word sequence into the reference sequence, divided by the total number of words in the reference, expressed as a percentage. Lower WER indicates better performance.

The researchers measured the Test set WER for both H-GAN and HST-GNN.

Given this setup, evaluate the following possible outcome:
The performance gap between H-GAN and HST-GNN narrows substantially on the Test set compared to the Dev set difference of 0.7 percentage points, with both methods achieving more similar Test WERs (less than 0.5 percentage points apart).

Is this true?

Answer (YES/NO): NO